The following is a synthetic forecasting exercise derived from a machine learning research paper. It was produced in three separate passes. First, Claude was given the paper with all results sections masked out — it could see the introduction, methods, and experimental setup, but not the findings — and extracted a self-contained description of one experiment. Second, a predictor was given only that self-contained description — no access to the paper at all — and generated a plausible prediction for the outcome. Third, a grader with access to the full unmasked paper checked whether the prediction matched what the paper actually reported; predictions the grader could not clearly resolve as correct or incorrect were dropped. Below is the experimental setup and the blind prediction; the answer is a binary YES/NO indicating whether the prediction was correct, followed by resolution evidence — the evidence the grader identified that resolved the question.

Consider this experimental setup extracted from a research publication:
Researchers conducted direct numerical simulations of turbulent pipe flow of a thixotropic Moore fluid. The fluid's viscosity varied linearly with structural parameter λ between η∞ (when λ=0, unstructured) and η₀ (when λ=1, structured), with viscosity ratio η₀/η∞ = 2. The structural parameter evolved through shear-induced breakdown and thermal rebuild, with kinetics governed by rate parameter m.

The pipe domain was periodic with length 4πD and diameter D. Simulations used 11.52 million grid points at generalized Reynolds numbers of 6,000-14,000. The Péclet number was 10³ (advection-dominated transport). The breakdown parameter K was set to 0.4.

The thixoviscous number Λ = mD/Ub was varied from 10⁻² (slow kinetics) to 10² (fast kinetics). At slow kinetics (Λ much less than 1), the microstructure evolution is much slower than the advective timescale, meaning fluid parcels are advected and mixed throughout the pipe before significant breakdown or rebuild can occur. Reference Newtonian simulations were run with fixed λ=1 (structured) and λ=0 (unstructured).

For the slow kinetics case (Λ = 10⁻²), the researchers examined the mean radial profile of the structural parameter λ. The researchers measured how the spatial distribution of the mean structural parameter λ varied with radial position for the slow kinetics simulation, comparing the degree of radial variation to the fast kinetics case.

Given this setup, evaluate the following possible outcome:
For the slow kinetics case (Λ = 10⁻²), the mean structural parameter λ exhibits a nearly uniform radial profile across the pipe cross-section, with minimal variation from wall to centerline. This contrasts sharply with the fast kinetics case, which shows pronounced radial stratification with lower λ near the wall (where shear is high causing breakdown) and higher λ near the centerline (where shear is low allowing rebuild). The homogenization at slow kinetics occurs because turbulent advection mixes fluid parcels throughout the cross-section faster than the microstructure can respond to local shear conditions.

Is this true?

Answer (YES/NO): YES